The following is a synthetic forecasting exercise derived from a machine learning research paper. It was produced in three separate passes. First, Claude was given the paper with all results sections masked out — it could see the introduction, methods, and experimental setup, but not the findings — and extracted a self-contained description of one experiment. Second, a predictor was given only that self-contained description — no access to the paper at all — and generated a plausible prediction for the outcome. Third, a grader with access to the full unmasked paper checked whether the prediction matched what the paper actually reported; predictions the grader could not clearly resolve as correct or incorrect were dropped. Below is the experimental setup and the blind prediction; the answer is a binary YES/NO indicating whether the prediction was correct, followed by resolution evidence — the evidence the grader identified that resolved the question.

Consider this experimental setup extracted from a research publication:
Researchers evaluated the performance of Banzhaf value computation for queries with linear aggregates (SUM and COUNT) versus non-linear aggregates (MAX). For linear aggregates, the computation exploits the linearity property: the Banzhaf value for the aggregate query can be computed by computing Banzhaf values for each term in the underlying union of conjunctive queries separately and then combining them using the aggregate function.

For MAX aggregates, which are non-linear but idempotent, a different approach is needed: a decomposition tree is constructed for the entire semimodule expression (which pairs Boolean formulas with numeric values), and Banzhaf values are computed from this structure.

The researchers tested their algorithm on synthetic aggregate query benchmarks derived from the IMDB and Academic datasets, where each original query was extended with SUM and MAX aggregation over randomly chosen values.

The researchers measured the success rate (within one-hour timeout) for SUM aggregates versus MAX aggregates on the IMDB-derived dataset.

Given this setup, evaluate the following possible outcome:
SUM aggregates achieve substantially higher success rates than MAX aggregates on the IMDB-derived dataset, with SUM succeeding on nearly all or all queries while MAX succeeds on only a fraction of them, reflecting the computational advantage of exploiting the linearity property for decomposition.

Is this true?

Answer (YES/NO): NO